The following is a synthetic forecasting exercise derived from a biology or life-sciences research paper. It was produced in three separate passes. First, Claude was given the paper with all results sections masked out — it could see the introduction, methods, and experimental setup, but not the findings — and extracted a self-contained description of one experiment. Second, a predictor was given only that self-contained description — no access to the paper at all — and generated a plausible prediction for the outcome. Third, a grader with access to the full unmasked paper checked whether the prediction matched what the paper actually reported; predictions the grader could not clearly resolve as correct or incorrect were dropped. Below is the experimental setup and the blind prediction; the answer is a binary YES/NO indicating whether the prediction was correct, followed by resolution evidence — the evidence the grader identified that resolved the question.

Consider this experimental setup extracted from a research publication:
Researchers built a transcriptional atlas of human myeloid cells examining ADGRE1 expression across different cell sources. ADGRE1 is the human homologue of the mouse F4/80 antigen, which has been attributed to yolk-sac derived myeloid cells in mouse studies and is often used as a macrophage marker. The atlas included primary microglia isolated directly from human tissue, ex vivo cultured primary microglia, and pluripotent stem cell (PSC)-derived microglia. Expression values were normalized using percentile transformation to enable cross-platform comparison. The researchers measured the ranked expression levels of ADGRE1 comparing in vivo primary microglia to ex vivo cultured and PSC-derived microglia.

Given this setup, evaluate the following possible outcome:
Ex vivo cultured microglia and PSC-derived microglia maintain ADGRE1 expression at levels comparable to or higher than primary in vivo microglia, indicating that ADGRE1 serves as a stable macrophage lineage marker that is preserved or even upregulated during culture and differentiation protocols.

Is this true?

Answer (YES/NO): YES